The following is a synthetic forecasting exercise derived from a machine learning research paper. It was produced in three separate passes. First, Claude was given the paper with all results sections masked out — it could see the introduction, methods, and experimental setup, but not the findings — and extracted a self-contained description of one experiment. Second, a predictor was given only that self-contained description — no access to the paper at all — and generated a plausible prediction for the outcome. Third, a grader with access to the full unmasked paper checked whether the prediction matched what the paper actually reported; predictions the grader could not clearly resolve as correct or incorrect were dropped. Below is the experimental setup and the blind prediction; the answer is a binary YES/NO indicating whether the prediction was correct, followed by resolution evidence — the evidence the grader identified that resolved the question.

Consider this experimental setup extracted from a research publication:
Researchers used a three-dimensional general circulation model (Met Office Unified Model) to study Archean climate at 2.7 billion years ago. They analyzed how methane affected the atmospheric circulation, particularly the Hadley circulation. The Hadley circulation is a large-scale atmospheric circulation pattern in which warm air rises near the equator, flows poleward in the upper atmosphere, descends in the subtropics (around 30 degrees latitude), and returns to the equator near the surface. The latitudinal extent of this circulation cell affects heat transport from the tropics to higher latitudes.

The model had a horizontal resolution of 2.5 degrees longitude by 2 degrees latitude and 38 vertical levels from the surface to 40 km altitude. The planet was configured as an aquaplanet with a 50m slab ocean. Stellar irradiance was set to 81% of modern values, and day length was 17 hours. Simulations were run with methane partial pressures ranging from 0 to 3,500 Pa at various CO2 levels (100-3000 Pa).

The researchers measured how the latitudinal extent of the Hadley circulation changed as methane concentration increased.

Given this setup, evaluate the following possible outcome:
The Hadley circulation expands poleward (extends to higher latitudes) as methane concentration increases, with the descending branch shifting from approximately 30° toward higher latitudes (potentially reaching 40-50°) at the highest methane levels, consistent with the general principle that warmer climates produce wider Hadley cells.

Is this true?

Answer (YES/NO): NO